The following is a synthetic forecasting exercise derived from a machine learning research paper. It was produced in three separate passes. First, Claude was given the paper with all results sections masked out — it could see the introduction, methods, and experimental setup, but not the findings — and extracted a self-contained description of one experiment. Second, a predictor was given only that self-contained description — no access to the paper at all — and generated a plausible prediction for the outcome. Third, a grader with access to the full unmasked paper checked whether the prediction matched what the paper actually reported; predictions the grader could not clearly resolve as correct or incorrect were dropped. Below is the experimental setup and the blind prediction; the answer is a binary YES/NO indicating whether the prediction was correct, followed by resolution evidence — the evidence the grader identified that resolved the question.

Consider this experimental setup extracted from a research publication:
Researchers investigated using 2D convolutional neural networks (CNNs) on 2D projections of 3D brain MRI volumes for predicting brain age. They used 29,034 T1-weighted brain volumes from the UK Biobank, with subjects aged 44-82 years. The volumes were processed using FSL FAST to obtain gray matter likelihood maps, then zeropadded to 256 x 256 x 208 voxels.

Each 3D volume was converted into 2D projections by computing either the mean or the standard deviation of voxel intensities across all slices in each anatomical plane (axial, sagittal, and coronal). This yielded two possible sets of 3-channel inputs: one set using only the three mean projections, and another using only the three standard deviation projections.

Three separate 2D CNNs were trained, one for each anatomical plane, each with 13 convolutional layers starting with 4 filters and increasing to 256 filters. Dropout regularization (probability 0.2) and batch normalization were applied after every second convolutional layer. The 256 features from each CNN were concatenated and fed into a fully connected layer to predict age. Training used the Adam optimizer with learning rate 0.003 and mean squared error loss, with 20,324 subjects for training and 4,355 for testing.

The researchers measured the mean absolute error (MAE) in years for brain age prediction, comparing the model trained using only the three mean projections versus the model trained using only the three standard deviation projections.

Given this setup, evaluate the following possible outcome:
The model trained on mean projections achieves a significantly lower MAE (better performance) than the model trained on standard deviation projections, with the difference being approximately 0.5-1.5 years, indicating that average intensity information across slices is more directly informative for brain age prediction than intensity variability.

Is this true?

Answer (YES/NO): NO